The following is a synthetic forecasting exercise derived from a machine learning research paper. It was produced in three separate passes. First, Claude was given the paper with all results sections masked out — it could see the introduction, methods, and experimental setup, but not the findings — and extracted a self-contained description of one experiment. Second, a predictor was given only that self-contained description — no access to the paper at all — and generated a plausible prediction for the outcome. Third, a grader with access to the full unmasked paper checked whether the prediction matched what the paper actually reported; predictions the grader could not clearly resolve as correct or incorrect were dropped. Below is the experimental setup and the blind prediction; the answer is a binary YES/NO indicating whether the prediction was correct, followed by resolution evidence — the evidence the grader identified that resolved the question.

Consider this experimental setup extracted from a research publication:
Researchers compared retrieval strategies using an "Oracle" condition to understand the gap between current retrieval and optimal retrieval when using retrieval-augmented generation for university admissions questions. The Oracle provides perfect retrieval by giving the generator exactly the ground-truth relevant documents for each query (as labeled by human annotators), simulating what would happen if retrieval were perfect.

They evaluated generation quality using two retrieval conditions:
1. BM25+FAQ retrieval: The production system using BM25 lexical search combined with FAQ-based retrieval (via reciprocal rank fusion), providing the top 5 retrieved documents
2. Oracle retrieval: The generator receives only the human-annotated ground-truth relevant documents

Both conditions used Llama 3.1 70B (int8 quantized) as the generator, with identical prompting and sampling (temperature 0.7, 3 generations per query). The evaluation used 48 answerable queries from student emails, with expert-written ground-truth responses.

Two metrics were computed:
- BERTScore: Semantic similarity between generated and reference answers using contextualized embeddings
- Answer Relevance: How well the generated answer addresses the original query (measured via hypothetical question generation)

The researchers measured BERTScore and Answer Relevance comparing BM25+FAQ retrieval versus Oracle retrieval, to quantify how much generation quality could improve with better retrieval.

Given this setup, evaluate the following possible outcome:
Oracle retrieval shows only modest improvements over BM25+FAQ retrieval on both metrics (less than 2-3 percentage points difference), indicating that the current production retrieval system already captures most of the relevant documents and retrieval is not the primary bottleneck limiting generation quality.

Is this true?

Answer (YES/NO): YES